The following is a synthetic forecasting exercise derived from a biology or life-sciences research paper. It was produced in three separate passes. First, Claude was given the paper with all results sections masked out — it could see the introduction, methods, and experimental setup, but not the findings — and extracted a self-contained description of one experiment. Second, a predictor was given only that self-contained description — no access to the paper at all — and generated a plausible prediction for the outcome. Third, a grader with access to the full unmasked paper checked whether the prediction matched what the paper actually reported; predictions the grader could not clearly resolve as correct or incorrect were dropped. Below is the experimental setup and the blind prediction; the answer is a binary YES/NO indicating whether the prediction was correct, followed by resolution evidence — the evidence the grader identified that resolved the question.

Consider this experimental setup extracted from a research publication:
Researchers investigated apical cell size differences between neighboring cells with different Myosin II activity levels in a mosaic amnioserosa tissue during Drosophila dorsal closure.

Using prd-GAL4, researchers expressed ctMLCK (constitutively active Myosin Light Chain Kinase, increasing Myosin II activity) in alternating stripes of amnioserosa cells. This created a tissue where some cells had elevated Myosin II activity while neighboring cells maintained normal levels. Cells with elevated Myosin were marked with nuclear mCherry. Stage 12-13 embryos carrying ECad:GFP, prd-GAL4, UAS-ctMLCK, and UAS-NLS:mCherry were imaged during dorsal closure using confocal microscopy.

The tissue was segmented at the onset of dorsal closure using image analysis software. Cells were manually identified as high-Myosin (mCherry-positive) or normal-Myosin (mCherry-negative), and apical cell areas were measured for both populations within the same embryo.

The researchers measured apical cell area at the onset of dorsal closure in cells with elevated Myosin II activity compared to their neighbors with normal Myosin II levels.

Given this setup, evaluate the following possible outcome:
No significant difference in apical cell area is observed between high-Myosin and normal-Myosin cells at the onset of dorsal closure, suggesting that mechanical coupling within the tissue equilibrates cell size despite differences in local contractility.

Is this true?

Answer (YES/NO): NO